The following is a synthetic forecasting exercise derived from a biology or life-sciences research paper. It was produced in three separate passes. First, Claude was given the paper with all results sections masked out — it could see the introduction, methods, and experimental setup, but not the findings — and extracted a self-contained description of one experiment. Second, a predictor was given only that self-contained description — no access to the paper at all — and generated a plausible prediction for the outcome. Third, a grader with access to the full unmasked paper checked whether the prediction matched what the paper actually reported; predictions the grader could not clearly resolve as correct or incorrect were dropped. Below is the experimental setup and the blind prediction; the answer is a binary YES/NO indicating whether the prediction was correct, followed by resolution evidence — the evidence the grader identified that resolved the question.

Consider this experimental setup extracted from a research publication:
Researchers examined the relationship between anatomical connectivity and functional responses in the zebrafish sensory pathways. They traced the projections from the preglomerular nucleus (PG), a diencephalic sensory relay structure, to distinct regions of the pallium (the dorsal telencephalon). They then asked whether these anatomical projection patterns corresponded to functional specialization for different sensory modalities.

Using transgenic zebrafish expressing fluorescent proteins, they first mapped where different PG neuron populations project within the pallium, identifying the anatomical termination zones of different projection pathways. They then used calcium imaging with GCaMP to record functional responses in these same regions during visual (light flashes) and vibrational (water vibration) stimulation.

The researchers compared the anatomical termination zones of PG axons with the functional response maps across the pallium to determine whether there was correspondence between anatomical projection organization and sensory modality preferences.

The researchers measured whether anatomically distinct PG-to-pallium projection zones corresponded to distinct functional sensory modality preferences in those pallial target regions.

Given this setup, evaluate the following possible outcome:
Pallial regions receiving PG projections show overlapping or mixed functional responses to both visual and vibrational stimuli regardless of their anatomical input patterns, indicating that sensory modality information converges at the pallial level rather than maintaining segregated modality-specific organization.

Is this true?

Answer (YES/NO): NO